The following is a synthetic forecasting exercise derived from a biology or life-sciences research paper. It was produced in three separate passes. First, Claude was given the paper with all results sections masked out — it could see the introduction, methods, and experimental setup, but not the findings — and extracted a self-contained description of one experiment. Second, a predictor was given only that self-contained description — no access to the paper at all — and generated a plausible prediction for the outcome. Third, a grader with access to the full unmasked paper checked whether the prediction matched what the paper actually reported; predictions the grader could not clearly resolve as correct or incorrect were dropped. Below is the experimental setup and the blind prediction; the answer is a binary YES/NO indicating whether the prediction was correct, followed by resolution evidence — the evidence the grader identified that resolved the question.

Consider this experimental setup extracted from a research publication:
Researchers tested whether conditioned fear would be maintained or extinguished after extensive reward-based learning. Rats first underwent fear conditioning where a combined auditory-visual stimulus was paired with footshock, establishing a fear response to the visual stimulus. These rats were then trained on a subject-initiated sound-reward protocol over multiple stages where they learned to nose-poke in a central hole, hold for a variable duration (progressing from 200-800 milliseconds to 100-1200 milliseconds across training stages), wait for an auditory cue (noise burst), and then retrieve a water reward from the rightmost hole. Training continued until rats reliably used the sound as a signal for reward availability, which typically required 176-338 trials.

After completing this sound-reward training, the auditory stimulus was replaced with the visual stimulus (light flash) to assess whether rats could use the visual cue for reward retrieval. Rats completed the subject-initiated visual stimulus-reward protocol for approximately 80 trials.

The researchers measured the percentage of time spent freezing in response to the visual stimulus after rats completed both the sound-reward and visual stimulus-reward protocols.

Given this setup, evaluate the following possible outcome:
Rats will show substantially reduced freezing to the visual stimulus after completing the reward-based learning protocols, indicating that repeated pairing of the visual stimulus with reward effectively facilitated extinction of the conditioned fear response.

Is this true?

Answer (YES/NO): YES